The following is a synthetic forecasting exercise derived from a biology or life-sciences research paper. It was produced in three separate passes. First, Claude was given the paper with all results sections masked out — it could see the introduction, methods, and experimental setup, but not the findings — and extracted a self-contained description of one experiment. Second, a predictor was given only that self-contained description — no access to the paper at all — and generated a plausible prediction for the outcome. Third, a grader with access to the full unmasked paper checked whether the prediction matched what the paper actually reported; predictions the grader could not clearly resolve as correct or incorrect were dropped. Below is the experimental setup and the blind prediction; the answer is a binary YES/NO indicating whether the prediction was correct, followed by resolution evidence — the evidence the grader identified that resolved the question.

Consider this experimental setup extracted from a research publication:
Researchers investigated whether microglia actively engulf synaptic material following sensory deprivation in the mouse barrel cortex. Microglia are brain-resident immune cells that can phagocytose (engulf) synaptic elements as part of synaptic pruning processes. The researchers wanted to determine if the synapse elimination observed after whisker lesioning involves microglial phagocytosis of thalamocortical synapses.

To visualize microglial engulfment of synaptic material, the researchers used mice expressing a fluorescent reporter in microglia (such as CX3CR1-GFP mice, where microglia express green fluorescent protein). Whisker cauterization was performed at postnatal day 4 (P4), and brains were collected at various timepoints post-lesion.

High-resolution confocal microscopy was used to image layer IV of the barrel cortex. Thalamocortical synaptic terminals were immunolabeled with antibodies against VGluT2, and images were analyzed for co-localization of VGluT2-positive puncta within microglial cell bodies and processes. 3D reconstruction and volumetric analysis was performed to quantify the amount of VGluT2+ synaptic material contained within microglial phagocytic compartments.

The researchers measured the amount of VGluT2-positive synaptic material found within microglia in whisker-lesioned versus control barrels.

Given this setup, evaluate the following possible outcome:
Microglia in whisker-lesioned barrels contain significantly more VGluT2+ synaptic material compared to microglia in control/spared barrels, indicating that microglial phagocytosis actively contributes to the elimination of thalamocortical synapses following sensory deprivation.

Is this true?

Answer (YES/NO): YES